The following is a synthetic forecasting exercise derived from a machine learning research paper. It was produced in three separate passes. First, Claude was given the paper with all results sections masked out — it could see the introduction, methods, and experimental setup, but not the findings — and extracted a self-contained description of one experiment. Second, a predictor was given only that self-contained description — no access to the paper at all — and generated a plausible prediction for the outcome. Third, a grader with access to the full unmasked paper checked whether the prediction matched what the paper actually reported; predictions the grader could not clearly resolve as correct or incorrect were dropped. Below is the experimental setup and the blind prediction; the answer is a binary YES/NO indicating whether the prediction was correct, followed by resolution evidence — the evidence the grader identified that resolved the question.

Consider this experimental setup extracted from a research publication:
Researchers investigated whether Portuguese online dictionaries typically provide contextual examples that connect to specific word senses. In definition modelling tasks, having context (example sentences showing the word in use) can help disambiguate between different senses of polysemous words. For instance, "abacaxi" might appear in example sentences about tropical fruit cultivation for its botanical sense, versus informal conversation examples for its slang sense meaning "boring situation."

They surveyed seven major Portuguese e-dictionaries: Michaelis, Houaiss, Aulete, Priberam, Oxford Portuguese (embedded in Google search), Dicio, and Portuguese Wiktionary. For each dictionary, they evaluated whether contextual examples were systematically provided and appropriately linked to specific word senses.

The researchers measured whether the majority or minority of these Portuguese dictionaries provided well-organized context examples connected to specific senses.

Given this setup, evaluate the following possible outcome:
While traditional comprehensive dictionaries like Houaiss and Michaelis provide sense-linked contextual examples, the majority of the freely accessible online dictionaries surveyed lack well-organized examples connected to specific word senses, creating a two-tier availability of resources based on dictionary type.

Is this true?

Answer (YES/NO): NO